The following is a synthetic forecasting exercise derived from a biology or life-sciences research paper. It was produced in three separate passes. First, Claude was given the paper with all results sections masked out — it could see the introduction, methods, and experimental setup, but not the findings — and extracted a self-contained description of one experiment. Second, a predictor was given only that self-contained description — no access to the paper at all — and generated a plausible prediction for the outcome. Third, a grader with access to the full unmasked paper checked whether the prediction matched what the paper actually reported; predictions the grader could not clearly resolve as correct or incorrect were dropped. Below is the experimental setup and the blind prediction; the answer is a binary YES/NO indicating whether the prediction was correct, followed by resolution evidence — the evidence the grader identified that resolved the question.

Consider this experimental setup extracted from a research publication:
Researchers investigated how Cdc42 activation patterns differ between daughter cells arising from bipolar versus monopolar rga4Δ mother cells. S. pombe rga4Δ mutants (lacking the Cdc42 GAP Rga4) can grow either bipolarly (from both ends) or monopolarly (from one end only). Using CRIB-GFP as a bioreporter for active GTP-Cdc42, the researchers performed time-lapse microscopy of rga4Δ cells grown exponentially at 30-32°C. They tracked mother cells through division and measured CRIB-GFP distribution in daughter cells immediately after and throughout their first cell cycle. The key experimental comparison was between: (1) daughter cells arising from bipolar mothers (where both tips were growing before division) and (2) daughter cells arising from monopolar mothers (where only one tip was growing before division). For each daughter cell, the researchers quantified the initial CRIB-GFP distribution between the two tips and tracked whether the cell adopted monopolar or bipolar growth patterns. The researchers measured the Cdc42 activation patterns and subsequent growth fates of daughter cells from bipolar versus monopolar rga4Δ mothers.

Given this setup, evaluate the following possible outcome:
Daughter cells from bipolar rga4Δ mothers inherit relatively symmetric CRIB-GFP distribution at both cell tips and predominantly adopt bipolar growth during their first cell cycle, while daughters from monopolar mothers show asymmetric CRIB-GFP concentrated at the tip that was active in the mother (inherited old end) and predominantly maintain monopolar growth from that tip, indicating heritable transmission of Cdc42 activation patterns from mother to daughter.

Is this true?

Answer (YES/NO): NO